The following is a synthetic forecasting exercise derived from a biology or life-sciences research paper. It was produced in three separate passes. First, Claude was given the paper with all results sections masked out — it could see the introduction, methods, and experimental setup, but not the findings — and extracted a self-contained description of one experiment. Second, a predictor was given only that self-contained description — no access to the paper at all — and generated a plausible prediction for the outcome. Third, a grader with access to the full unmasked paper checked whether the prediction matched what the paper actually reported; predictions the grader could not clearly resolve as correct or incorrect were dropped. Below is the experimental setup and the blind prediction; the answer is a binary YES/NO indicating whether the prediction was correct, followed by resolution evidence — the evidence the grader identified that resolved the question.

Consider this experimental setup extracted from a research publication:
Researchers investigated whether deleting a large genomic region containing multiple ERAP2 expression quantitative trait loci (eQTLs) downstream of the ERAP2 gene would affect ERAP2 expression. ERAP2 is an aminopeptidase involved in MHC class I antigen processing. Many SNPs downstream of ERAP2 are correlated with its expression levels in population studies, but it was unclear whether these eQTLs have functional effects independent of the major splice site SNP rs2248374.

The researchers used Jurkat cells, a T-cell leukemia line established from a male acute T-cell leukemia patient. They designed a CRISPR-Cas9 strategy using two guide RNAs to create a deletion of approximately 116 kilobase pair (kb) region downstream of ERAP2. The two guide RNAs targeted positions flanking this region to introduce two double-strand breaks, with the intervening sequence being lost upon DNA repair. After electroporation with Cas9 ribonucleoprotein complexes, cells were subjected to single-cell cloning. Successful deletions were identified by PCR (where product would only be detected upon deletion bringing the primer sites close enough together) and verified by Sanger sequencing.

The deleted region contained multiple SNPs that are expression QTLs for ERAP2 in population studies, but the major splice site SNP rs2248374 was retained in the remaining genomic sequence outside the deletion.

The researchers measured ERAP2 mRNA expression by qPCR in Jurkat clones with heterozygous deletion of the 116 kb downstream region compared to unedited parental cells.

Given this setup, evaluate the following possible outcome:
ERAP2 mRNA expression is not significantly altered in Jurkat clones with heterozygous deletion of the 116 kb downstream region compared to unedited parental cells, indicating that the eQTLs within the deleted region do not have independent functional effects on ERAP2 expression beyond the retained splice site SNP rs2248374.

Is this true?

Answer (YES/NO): NO